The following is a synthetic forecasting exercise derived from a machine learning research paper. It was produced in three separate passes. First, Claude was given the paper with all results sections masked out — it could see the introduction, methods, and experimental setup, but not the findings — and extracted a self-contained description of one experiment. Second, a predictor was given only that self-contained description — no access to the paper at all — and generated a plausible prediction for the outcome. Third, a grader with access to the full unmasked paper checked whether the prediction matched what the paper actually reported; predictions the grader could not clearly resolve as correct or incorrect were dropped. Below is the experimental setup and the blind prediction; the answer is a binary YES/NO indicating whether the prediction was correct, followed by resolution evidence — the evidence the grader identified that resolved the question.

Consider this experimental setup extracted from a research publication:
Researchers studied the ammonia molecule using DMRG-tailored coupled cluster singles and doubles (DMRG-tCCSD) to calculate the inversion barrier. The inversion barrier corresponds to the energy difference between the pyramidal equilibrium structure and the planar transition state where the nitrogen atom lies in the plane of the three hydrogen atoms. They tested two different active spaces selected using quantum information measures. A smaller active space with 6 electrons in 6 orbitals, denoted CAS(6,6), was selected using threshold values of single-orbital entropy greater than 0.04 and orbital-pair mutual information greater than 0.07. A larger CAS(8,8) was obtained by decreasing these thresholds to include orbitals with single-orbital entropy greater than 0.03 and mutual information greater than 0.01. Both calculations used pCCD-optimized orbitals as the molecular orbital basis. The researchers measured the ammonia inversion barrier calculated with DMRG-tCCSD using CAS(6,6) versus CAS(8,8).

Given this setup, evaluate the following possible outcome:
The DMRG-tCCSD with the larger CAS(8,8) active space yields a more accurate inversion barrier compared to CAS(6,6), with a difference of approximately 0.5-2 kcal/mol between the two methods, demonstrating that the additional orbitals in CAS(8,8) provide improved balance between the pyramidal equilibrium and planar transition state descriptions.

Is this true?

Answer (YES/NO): NO